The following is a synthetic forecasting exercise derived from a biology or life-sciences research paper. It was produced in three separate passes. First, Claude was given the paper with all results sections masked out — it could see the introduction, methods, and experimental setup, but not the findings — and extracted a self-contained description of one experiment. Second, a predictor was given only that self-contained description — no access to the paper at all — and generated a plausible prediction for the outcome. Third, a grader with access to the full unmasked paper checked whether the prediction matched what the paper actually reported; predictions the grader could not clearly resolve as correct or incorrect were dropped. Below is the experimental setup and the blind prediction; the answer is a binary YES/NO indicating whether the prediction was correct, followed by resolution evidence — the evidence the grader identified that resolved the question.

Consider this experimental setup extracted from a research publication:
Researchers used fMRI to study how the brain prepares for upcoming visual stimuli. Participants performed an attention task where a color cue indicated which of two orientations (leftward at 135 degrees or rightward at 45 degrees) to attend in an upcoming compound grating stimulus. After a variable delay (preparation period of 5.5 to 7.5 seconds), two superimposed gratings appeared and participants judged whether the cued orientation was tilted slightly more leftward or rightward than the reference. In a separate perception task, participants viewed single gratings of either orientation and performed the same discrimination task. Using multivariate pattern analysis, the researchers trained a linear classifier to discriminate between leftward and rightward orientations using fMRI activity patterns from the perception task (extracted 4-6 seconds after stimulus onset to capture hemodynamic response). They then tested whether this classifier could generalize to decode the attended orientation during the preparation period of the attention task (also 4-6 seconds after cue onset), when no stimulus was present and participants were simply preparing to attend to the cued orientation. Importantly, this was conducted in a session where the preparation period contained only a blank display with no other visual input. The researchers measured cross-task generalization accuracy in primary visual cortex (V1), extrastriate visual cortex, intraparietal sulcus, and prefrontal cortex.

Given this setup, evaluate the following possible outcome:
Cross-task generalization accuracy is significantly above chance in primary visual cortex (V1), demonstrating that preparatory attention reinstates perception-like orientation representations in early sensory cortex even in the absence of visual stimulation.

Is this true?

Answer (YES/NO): NO